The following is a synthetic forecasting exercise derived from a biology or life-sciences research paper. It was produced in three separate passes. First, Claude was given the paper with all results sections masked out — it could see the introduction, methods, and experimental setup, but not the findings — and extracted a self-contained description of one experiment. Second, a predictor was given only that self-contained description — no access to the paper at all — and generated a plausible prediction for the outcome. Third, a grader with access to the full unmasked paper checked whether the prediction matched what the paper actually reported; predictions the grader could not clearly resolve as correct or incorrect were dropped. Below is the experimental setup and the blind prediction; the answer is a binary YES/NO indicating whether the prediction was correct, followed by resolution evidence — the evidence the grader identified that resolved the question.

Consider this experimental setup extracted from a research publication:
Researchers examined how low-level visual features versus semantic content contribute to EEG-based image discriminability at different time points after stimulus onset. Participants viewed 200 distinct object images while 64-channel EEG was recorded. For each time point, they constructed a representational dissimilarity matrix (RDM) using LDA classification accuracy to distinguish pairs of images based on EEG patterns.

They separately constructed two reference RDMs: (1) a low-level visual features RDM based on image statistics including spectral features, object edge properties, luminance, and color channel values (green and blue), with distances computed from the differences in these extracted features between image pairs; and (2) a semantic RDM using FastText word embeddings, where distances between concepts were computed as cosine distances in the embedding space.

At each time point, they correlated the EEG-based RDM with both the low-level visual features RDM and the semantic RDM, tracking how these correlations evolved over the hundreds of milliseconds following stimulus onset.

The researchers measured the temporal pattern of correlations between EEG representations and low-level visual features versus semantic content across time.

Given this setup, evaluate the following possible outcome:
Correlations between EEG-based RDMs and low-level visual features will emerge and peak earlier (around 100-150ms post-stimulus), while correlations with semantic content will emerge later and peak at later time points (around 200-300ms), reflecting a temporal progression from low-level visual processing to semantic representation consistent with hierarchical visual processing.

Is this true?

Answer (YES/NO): YES